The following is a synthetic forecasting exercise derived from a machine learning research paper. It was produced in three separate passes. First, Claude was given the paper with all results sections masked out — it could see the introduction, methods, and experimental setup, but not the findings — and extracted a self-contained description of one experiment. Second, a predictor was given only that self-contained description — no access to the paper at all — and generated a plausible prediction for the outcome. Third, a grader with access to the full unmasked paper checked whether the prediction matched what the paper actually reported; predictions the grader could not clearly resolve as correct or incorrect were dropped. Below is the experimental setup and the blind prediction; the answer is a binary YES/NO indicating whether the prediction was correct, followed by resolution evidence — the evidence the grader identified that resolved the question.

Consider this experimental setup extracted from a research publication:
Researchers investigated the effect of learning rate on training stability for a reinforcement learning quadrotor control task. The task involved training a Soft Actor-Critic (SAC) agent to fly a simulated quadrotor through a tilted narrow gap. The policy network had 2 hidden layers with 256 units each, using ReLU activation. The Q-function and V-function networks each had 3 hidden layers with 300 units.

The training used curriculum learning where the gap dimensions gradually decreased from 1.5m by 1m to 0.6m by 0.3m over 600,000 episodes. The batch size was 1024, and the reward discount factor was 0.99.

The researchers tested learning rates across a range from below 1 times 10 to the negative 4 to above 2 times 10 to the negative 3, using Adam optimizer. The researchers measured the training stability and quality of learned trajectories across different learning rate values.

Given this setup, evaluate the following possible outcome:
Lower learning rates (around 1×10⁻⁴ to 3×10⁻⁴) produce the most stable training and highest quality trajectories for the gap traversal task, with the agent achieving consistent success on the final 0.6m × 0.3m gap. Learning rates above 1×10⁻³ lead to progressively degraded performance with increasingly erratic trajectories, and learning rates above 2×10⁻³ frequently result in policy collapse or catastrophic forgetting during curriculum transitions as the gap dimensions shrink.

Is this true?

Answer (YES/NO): NO